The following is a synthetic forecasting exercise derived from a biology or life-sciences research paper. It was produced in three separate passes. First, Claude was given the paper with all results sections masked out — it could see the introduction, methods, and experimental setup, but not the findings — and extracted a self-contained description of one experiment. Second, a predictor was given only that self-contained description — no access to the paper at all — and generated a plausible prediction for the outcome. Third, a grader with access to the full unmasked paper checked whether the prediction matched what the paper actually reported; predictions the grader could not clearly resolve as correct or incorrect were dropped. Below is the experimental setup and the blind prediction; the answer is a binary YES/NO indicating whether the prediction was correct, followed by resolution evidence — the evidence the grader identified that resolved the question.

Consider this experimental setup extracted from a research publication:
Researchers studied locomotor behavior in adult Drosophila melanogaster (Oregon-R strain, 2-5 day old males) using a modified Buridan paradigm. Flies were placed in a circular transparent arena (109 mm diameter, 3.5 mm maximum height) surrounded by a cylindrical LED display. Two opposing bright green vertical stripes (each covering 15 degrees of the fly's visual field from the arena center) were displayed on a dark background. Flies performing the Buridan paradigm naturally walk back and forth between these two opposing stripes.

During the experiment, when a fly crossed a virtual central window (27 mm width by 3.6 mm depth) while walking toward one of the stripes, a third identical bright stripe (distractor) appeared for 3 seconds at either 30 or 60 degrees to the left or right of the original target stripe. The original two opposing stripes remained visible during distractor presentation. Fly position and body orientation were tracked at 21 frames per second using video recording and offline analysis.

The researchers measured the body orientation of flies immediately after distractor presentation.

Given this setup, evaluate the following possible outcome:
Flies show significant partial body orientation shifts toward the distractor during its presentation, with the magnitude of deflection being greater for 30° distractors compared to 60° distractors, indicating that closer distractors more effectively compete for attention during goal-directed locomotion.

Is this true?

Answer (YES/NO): NO